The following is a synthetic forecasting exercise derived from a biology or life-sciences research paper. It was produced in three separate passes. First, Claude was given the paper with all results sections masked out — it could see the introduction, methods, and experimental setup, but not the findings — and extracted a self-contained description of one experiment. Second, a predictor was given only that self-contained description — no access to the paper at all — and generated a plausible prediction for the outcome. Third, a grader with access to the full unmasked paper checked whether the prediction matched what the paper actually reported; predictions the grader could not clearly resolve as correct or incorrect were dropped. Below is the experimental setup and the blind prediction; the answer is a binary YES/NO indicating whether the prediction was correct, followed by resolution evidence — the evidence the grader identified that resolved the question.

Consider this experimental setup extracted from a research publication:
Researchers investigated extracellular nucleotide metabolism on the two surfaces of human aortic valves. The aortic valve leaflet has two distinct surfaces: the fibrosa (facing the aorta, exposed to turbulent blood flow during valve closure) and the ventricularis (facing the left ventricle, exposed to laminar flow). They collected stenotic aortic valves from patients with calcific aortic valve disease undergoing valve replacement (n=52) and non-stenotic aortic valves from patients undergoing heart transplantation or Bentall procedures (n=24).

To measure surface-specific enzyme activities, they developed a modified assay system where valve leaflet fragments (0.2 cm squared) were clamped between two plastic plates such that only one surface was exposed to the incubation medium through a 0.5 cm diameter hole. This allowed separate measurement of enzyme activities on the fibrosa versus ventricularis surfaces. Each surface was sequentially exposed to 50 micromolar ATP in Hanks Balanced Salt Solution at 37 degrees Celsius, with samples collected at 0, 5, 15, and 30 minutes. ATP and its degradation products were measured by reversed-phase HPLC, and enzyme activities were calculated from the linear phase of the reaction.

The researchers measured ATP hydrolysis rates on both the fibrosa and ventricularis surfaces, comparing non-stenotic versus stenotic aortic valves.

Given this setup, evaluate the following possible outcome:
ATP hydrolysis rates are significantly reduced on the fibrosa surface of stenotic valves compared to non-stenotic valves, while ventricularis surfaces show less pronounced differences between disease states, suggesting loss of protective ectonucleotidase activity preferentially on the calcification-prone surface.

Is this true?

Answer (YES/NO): YES